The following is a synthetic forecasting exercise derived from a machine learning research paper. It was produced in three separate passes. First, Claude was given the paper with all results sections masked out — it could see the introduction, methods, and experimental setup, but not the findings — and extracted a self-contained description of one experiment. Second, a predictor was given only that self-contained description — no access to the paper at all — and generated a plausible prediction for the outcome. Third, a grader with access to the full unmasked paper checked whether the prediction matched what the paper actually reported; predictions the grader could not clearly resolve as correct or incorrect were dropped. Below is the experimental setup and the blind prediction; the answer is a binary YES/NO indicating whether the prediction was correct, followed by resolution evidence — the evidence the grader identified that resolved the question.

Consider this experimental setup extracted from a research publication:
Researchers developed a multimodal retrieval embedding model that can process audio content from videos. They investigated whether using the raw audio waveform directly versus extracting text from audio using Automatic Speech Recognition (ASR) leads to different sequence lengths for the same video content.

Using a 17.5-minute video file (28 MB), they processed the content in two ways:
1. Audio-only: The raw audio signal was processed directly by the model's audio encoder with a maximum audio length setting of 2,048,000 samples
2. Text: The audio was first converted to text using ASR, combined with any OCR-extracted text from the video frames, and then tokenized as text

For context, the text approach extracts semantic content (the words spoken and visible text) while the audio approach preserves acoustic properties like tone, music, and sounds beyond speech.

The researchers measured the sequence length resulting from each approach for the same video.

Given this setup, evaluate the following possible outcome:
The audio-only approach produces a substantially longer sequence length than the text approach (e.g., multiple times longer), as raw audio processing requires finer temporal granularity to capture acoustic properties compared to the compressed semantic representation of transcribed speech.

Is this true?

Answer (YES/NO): NO